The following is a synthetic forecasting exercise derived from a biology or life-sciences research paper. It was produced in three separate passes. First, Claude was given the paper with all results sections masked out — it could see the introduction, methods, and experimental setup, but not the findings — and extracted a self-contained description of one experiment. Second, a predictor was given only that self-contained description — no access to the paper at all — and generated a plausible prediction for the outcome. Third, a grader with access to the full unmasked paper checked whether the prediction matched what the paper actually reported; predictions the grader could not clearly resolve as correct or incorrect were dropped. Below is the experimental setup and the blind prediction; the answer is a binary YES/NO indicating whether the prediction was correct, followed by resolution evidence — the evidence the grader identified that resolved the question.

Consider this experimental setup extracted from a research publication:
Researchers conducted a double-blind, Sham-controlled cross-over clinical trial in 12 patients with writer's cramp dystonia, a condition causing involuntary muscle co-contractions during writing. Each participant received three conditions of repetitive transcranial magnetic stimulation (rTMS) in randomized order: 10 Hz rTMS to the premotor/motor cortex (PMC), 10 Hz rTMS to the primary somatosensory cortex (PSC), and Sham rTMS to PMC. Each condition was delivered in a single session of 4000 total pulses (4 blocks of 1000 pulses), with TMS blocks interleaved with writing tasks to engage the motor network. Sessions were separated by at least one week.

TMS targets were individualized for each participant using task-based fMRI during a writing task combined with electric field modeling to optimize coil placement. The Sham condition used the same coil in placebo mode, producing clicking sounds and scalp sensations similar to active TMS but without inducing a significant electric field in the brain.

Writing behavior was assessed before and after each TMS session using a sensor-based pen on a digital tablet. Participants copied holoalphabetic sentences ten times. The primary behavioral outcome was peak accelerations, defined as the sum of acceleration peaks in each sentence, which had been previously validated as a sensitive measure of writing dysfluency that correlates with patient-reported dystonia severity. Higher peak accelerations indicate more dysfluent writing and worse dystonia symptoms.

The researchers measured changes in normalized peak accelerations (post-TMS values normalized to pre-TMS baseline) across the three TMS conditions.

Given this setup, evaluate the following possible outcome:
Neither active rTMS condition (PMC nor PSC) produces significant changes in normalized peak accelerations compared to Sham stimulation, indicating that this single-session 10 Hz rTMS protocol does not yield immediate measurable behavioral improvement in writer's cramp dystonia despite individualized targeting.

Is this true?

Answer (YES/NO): NO